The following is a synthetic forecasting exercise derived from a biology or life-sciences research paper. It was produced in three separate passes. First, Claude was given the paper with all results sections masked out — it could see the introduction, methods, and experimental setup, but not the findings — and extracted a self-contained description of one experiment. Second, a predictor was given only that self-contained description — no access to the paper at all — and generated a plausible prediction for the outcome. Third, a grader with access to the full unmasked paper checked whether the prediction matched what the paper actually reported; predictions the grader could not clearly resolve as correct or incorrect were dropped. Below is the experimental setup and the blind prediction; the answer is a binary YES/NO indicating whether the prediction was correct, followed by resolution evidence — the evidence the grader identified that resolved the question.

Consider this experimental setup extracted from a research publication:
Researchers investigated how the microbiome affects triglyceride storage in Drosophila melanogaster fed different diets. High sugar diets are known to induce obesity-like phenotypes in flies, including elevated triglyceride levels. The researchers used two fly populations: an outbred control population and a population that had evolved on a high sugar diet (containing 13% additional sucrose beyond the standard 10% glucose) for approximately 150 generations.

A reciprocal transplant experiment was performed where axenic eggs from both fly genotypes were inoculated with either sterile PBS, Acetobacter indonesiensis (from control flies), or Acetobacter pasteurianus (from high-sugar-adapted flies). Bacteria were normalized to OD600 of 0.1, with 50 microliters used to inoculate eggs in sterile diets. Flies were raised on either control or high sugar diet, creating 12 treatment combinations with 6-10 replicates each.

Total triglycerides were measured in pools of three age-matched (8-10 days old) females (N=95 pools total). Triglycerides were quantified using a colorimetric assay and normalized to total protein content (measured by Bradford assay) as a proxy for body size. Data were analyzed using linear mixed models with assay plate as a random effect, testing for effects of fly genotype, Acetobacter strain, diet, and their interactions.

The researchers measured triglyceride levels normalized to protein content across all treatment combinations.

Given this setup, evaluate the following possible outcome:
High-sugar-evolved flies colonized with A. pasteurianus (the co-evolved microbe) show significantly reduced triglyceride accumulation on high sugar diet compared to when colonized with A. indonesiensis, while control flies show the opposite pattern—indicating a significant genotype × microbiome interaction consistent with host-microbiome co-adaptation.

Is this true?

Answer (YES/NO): NO